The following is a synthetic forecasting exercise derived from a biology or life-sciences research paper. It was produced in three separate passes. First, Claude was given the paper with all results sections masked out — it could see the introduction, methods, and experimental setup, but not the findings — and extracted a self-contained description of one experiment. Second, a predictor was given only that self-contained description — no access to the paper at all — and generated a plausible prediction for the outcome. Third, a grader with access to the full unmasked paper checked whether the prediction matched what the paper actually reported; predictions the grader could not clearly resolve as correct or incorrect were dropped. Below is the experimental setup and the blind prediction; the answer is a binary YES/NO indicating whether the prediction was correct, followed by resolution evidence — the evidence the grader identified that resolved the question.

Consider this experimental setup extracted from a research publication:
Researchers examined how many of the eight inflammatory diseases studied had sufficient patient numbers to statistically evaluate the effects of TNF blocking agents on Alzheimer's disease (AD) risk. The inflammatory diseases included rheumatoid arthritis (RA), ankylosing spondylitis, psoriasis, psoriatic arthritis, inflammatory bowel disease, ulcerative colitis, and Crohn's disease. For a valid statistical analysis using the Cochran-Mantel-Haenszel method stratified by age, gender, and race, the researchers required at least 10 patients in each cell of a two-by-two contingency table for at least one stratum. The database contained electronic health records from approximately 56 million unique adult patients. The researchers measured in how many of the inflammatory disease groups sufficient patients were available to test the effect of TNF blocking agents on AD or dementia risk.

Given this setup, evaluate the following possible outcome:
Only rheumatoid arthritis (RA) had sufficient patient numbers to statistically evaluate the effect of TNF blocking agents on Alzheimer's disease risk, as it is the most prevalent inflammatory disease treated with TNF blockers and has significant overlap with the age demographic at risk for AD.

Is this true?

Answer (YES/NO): NO